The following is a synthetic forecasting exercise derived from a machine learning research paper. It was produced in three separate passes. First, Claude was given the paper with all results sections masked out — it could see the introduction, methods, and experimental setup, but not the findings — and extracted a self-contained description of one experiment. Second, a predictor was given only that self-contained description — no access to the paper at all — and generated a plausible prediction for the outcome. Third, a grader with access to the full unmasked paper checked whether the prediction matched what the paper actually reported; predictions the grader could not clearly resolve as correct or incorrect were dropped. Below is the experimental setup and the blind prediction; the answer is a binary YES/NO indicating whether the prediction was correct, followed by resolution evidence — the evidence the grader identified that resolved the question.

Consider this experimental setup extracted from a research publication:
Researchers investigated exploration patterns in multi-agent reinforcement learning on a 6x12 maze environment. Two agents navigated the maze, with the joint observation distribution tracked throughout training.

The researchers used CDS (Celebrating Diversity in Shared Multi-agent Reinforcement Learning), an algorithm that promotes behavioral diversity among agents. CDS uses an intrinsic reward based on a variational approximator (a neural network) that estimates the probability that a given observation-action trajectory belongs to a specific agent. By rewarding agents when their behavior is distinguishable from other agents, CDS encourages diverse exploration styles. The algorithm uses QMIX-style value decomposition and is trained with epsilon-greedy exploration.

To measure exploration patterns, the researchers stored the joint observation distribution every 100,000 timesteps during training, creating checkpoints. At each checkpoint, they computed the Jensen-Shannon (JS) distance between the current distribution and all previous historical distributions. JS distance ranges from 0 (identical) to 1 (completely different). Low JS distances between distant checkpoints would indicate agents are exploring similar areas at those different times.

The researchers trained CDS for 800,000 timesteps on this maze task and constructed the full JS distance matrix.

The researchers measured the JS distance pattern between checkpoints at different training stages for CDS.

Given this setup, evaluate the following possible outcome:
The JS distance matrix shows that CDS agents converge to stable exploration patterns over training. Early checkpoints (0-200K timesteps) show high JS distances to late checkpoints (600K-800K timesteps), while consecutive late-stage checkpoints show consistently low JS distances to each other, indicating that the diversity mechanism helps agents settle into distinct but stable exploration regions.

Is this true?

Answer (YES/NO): NO